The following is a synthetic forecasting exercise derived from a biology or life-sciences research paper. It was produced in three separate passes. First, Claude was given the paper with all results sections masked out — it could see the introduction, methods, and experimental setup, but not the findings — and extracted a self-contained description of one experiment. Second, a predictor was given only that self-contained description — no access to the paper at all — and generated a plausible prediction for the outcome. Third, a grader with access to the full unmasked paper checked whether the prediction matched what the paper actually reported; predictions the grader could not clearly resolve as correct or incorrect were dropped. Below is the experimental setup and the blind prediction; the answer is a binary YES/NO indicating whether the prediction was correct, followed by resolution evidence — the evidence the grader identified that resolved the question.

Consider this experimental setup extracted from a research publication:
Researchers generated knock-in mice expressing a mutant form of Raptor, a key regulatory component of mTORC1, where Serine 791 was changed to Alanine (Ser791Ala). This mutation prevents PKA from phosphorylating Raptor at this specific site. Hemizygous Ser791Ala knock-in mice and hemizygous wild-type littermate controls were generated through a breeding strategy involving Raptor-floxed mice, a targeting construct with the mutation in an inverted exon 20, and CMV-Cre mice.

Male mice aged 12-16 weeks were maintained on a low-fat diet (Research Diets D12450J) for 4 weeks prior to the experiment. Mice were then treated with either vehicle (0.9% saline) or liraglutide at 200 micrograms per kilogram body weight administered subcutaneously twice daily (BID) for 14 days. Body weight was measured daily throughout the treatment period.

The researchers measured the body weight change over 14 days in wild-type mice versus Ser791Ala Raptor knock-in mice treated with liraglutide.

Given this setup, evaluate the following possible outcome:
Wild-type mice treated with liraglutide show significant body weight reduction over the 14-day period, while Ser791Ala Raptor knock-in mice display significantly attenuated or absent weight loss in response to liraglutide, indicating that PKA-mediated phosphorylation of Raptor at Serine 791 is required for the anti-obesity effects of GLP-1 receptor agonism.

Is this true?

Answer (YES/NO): NO